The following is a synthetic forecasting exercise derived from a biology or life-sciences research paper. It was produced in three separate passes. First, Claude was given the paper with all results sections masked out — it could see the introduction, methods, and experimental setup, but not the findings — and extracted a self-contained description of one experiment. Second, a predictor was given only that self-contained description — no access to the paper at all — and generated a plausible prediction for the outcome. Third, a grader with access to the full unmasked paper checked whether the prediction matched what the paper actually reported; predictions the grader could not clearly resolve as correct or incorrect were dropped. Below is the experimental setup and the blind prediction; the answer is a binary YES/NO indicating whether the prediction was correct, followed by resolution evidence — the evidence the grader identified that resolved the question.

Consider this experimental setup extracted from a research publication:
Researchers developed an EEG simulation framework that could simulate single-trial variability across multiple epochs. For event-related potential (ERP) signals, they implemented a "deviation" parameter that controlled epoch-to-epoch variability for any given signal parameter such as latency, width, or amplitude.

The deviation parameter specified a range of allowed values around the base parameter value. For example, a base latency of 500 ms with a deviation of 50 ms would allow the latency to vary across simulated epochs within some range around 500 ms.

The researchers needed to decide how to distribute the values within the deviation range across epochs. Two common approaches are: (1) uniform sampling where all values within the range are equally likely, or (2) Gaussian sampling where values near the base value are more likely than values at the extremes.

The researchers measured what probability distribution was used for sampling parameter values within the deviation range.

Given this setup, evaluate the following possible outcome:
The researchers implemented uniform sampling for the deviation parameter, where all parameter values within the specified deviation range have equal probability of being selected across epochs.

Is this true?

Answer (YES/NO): NO